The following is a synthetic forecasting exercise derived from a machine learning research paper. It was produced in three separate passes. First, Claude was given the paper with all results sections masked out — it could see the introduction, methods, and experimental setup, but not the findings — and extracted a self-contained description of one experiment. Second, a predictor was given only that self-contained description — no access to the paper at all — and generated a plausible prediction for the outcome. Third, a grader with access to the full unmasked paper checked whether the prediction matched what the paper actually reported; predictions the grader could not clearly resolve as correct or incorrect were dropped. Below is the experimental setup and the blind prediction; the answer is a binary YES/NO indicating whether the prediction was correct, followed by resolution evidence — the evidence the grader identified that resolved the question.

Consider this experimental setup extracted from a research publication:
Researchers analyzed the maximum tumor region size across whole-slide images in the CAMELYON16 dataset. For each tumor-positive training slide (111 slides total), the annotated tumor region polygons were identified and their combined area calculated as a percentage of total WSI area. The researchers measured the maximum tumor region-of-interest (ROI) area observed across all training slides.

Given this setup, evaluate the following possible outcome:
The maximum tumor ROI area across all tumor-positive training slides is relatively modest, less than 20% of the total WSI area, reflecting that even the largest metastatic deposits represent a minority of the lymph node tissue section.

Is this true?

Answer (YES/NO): YES